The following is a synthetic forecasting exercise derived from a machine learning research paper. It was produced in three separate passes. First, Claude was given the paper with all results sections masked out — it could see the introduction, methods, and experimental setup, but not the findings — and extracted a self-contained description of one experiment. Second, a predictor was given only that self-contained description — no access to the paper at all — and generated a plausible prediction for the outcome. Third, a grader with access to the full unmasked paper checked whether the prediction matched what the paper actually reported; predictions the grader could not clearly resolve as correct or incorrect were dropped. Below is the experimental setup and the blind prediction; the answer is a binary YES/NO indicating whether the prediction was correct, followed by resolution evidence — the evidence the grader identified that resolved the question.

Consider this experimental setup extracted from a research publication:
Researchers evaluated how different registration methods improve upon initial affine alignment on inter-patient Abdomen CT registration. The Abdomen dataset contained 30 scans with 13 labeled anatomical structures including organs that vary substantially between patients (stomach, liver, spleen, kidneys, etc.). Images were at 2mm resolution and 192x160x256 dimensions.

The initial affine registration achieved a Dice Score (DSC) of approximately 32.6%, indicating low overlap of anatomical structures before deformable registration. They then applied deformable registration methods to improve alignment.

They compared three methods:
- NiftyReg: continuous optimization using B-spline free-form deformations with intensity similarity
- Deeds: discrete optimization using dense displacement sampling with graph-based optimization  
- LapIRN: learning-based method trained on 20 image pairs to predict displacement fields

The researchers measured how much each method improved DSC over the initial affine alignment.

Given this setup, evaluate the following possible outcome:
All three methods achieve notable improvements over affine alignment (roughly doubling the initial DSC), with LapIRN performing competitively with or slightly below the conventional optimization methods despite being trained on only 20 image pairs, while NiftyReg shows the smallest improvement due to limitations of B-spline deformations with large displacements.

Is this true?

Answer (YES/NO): NO